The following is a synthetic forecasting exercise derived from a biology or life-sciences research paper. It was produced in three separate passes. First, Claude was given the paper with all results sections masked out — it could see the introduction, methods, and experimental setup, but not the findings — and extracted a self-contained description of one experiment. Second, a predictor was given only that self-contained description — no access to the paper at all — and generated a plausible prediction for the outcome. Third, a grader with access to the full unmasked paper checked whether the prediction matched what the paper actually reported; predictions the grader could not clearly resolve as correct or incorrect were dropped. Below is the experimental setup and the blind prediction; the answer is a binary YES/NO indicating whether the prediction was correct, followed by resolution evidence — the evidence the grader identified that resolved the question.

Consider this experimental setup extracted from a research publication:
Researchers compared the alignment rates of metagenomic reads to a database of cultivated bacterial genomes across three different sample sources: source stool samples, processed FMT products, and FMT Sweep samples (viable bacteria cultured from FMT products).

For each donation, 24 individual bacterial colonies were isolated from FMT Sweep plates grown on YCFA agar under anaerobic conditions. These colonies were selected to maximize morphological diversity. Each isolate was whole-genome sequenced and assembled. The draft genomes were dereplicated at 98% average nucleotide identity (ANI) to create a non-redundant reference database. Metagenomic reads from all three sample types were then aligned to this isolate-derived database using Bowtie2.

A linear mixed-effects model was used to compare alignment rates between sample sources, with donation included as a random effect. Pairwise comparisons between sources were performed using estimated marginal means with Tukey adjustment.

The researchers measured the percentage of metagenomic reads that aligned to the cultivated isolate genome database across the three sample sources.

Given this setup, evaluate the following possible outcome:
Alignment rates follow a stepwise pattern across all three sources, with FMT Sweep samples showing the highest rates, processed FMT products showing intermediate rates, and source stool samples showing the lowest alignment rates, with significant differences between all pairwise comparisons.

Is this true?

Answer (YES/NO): NO